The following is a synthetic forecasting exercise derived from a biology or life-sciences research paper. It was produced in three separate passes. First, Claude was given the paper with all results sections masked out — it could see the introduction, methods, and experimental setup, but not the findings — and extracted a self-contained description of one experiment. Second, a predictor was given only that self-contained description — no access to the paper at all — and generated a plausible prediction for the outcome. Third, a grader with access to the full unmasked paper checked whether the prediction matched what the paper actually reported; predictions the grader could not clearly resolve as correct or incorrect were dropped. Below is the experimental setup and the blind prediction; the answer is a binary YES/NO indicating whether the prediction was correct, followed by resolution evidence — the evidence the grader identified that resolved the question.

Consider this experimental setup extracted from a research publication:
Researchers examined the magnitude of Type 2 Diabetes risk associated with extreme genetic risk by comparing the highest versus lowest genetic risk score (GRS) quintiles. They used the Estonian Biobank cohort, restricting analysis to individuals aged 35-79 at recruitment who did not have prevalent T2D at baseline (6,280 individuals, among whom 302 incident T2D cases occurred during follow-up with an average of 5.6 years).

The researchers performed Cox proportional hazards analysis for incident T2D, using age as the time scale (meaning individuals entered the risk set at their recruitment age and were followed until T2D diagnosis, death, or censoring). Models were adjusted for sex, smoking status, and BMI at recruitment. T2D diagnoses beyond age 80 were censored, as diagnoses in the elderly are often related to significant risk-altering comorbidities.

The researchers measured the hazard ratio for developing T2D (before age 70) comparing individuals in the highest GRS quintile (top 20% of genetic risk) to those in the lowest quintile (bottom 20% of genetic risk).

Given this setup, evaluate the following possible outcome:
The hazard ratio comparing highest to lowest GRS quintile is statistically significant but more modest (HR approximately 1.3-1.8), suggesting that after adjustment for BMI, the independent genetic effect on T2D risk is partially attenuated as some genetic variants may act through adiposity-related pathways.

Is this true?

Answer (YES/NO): NO